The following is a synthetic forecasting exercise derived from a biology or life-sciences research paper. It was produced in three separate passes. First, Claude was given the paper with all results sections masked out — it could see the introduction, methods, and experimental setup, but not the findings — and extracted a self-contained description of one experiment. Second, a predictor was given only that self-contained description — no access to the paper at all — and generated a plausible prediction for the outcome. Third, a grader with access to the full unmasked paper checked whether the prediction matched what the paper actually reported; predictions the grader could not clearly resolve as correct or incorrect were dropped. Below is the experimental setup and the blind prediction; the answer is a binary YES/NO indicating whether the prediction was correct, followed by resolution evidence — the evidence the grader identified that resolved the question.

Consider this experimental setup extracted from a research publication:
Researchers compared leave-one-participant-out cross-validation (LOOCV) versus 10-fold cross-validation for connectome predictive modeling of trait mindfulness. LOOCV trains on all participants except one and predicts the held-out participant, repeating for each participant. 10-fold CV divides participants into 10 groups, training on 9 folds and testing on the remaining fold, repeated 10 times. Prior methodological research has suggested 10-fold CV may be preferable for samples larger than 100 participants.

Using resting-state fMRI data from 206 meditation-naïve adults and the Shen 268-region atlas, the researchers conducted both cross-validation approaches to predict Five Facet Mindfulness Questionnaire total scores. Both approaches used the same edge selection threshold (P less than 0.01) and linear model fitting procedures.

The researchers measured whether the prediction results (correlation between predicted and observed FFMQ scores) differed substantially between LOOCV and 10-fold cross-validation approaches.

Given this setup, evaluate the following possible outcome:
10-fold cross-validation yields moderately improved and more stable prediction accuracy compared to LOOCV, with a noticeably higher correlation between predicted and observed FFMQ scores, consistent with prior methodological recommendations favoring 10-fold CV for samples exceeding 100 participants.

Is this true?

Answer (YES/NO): NO